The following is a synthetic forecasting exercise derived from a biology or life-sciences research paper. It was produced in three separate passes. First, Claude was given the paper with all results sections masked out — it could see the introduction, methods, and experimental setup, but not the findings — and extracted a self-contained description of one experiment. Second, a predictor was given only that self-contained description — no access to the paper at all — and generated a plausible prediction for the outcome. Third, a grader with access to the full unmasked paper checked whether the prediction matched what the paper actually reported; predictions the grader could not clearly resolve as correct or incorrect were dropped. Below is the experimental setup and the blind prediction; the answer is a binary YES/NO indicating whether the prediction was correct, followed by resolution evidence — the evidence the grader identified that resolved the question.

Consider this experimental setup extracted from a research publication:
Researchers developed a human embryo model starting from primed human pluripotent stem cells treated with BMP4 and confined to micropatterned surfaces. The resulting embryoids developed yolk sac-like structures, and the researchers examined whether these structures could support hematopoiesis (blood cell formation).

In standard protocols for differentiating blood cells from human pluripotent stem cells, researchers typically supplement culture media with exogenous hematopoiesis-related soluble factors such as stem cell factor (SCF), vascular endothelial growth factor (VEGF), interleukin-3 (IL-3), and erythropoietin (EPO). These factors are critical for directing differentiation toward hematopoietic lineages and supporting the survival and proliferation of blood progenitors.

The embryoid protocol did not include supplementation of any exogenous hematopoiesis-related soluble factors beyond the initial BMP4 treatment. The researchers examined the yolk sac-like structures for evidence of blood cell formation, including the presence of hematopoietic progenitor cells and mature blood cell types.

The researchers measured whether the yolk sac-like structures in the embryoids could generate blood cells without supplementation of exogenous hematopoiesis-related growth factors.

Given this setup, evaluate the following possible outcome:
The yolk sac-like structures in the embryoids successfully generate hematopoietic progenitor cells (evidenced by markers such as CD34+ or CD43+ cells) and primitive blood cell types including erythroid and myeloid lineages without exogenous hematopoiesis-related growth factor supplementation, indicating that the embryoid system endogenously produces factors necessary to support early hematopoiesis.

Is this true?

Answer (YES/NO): YES